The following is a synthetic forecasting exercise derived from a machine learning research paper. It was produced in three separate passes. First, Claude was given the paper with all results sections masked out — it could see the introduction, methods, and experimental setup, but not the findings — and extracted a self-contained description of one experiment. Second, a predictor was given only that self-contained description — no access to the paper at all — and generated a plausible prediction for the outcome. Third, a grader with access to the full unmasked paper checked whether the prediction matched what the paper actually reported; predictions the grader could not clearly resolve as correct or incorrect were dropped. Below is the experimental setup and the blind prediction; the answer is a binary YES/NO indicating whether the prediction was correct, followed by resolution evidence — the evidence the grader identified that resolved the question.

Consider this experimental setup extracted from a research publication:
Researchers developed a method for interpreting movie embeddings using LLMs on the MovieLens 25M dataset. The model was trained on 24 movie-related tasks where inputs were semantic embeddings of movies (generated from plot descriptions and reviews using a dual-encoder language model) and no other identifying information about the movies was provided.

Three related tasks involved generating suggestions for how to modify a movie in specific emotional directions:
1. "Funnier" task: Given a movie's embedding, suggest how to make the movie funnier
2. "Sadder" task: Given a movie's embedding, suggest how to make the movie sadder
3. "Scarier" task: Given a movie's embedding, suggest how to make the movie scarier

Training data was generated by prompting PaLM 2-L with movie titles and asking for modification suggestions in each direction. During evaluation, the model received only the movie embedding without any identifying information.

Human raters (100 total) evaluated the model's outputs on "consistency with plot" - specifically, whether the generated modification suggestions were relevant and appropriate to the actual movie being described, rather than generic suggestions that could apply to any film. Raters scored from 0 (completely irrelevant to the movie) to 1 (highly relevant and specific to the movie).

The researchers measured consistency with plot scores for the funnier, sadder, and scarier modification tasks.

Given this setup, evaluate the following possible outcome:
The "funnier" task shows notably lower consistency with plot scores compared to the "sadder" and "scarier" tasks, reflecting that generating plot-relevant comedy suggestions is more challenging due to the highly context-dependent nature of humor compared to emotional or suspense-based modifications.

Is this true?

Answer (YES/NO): NO